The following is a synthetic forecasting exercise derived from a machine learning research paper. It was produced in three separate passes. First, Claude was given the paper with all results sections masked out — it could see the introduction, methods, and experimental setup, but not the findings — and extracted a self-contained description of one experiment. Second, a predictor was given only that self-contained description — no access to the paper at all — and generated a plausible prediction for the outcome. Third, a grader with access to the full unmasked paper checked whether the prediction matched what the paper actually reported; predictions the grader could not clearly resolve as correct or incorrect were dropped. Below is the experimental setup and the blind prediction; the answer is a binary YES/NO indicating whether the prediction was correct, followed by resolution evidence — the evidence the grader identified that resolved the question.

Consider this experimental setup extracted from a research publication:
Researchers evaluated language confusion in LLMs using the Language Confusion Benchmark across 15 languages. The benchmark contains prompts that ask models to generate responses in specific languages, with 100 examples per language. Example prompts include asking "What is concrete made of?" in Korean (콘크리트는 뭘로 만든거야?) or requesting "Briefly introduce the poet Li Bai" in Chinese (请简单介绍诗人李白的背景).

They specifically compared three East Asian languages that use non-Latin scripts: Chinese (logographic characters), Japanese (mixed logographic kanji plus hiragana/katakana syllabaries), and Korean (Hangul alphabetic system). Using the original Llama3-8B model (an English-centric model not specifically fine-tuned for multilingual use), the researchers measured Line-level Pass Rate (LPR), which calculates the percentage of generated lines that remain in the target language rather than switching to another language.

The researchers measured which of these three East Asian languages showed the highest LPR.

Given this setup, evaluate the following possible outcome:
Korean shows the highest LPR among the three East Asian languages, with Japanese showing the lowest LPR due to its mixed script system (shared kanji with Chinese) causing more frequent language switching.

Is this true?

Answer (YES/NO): YES